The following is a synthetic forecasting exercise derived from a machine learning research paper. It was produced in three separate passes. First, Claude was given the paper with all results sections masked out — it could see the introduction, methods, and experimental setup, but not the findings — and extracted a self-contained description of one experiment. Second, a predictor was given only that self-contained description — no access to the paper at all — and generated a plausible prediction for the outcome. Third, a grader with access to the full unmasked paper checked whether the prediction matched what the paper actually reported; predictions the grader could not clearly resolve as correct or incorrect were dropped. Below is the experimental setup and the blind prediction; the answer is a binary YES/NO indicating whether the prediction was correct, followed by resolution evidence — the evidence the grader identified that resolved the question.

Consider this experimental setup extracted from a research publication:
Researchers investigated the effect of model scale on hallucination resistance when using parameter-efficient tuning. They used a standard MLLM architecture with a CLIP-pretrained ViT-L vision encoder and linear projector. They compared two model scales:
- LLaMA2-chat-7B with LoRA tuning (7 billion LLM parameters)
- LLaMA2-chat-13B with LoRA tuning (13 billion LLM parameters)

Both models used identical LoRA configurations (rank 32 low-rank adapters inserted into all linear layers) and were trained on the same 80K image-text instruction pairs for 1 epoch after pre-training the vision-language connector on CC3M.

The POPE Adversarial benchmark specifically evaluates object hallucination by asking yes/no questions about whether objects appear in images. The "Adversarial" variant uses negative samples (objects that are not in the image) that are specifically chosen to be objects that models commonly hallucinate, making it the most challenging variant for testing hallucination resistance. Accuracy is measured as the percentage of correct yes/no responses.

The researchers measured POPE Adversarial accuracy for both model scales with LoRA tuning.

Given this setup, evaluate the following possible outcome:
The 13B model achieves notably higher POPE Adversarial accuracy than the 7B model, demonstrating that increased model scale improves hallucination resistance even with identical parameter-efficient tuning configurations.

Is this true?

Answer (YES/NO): YES